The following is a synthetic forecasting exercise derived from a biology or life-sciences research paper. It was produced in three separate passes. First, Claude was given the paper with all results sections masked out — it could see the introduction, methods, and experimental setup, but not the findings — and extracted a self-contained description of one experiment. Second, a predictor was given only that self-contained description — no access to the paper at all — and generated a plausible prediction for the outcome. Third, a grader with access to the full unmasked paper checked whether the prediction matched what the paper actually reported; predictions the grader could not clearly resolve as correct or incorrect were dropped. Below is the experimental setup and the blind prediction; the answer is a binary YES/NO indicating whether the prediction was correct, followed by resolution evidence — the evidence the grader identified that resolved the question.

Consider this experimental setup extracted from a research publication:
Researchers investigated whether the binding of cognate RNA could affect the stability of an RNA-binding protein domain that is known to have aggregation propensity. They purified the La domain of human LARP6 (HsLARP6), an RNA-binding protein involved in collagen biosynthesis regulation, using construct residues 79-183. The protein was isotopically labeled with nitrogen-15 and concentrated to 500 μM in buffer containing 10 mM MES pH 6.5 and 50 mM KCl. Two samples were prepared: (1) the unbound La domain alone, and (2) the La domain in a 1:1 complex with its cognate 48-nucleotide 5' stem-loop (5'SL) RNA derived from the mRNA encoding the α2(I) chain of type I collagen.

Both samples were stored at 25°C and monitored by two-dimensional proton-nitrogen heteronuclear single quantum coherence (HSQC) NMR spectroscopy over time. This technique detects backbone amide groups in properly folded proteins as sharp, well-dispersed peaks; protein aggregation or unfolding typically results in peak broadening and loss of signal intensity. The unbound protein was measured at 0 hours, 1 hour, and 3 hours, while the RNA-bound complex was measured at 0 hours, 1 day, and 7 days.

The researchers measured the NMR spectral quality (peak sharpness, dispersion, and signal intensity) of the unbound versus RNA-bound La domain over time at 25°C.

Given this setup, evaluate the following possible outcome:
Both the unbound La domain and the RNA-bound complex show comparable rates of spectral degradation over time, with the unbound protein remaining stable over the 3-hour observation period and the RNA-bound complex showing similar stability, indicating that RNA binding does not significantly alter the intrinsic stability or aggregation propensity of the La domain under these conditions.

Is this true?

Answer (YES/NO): NO